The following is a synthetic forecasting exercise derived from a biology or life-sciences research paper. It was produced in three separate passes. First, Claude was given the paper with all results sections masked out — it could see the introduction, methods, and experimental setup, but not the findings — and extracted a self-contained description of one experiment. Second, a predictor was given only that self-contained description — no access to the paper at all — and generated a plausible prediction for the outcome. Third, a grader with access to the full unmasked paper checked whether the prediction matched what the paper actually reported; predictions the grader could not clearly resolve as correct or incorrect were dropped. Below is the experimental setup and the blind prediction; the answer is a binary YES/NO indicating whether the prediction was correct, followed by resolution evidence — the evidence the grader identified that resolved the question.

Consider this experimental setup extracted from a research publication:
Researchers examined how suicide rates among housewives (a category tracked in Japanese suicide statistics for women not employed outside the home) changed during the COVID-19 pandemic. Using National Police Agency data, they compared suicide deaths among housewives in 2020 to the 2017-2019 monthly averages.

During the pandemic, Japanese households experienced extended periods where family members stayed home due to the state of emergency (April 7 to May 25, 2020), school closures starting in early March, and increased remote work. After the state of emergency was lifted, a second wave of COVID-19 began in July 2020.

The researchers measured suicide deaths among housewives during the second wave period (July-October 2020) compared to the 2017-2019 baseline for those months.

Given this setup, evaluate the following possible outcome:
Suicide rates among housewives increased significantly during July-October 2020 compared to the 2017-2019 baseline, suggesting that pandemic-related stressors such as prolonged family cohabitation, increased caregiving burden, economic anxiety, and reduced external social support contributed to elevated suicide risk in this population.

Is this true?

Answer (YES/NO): YES